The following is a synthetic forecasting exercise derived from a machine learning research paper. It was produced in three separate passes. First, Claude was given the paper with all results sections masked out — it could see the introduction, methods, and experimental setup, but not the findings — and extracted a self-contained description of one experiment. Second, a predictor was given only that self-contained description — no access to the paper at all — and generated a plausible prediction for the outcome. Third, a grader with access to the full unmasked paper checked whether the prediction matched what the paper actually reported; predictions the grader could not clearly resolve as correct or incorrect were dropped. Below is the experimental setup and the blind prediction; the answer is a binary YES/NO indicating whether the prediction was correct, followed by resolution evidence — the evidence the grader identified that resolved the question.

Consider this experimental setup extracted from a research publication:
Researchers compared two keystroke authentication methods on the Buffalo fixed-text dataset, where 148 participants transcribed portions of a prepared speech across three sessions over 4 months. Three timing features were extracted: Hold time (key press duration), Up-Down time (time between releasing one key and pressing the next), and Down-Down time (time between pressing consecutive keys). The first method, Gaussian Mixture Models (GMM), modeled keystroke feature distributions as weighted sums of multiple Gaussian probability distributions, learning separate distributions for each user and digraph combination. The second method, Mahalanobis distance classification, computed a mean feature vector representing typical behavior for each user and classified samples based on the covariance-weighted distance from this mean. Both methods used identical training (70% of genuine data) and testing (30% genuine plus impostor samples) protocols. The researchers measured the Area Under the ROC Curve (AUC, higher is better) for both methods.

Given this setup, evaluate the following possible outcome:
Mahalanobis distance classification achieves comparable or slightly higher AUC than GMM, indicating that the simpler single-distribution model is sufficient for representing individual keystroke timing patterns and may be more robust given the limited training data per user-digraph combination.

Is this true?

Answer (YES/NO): NO